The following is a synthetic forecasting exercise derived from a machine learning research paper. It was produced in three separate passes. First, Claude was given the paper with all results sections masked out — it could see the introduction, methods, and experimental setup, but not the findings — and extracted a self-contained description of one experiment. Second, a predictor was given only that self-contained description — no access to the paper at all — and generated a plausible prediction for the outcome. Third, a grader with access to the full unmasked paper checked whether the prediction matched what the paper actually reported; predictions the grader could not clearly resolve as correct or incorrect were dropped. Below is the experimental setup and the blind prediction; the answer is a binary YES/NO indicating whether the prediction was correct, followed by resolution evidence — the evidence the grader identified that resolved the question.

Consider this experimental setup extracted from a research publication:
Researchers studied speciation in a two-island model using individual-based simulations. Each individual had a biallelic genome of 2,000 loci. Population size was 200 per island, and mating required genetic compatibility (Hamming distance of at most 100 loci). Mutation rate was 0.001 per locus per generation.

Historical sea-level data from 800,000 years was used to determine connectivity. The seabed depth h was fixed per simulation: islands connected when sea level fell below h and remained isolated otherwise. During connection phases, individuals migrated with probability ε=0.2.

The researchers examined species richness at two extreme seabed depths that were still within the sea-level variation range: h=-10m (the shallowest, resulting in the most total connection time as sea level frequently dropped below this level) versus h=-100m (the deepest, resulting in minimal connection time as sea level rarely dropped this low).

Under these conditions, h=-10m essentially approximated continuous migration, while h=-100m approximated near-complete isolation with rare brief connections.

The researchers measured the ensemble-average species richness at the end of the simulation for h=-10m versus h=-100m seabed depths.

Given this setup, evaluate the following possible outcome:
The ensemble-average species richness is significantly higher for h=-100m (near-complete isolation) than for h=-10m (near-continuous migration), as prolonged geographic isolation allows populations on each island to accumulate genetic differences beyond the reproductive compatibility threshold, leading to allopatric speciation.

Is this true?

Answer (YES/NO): YES